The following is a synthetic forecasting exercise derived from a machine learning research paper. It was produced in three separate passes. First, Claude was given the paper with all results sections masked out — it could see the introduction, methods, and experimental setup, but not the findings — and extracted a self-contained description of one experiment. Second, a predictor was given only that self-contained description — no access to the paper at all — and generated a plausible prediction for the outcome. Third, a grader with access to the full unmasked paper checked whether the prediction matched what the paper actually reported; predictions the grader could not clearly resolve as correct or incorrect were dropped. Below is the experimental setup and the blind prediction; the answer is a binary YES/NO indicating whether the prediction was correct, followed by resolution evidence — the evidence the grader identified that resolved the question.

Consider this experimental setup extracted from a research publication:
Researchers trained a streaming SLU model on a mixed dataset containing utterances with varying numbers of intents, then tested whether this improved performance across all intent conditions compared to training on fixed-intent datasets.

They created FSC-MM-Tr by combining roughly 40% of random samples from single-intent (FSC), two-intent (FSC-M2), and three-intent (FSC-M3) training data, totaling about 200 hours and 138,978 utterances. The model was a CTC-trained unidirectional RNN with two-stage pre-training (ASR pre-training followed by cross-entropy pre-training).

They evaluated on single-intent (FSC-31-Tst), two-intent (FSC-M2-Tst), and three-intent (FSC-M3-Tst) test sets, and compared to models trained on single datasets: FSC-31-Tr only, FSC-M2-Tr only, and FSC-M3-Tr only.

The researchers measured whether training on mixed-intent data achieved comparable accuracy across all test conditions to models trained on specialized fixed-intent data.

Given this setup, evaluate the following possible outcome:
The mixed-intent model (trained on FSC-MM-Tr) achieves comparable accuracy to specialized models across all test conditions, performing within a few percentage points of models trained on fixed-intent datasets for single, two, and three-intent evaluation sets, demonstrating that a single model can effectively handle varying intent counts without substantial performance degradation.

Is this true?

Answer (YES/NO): YES